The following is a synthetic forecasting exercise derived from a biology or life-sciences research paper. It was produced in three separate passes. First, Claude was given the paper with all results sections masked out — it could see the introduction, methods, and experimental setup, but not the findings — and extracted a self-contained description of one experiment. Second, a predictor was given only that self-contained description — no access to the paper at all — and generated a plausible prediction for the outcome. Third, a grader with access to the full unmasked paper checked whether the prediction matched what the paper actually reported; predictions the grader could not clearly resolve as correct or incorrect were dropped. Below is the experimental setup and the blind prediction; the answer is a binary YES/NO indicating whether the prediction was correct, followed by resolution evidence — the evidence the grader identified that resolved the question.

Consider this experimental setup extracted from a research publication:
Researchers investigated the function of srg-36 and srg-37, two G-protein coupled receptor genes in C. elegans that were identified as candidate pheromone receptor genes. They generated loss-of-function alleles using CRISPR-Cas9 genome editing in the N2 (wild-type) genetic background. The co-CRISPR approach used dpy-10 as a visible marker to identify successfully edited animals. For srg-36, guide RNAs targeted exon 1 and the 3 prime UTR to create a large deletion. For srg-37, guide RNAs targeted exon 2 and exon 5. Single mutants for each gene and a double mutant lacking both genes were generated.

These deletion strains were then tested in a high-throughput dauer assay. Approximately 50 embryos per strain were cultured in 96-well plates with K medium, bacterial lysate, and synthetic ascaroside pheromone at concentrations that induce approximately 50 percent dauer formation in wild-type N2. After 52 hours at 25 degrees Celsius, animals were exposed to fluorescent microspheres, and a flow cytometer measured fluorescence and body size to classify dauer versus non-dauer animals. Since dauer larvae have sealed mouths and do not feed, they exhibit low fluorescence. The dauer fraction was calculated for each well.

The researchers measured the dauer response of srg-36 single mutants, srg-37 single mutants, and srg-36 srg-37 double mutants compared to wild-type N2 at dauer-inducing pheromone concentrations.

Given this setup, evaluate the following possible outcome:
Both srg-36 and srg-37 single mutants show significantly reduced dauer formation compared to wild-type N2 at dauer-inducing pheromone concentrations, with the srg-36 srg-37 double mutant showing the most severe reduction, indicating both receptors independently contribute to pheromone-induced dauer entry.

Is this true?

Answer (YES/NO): YES